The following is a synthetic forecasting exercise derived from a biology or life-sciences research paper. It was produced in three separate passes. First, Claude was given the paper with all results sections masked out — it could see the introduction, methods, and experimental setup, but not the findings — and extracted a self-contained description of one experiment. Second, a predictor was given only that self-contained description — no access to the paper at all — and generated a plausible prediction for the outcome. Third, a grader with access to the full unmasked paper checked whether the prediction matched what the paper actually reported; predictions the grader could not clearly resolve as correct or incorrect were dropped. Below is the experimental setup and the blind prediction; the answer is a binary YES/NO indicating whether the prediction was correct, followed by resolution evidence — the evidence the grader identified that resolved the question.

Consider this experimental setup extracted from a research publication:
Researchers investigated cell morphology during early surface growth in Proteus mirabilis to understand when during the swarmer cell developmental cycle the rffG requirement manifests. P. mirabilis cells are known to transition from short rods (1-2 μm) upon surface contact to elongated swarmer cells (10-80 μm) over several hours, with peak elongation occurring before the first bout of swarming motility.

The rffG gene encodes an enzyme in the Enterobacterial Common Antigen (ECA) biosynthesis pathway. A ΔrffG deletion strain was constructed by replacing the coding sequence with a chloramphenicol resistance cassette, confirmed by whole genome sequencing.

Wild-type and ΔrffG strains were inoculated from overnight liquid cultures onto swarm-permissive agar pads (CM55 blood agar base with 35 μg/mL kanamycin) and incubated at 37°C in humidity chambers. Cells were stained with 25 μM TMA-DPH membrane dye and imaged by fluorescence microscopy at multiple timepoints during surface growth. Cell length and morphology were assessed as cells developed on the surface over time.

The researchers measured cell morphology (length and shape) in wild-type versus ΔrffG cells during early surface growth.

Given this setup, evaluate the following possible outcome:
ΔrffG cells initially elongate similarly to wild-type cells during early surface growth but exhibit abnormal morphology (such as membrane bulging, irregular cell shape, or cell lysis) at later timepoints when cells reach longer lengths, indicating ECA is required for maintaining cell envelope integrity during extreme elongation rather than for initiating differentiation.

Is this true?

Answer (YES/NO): NO